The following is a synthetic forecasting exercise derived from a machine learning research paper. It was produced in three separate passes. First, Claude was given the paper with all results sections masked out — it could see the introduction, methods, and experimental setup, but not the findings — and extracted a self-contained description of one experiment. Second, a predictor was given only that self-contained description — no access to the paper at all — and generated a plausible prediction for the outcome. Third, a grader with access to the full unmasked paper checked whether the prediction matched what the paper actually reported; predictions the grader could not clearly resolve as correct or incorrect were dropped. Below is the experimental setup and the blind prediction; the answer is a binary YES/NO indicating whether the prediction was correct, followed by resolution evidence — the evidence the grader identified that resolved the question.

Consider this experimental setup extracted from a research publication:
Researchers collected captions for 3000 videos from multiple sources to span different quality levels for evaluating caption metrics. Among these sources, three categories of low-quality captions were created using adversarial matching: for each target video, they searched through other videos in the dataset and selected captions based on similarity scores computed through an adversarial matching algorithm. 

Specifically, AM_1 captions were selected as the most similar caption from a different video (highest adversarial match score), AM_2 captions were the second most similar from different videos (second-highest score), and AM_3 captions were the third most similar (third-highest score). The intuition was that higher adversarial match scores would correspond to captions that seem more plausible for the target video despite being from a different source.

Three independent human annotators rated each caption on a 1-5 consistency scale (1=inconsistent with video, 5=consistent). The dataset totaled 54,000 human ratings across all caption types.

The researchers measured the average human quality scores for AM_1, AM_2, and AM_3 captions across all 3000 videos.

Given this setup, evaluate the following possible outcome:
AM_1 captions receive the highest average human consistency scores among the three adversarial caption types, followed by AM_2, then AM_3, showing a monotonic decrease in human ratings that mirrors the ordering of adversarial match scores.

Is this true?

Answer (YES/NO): YES